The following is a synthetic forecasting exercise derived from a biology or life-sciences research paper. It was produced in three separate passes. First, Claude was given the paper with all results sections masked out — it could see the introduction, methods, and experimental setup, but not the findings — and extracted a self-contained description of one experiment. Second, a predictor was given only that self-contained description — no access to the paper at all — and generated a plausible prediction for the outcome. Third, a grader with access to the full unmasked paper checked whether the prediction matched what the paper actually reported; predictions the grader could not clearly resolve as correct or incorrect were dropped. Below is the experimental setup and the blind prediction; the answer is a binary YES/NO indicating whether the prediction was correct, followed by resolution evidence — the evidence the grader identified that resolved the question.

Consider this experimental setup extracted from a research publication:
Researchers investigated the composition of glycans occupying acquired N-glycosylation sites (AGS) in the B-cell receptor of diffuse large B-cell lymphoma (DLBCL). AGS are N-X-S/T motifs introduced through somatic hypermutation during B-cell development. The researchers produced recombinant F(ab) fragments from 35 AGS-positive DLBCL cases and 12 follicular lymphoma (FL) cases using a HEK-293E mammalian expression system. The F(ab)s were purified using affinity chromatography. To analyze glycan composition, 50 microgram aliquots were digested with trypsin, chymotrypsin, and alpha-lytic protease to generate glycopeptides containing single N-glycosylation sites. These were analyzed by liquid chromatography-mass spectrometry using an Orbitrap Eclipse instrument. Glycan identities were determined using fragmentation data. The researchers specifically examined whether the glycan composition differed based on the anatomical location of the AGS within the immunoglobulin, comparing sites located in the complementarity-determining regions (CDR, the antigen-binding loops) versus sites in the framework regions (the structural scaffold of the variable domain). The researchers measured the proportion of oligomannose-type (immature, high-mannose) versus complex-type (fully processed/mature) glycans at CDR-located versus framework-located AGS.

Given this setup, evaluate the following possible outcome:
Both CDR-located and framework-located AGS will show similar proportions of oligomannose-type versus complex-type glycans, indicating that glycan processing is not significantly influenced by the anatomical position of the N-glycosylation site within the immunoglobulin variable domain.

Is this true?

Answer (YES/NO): NO